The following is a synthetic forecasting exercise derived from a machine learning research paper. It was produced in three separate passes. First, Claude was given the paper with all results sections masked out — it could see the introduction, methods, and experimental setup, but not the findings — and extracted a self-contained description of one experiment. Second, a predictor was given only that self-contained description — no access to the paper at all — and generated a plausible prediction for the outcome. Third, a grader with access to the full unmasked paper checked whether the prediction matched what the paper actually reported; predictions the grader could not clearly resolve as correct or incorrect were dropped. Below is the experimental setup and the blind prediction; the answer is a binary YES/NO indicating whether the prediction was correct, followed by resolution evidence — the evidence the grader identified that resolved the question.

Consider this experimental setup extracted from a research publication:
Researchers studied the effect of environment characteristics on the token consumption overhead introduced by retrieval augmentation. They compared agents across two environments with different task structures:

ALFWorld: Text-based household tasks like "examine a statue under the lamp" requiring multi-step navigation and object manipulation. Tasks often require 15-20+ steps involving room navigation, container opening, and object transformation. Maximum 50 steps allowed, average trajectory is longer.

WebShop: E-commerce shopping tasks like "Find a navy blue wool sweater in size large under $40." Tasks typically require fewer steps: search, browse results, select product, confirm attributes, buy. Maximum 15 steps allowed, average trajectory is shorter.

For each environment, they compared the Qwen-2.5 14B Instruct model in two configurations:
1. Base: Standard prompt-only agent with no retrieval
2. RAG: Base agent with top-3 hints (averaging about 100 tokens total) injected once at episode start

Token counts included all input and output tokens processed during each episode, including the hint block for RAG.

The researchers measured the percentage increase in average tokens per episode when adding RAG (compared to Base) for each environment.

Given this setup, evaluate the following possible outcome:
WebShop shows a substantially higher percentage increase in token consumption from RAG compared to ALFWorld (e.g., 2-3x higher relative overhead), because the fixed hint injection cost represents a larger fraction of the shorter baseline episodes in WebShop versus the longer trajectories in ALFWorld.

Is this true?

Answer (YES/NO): YES